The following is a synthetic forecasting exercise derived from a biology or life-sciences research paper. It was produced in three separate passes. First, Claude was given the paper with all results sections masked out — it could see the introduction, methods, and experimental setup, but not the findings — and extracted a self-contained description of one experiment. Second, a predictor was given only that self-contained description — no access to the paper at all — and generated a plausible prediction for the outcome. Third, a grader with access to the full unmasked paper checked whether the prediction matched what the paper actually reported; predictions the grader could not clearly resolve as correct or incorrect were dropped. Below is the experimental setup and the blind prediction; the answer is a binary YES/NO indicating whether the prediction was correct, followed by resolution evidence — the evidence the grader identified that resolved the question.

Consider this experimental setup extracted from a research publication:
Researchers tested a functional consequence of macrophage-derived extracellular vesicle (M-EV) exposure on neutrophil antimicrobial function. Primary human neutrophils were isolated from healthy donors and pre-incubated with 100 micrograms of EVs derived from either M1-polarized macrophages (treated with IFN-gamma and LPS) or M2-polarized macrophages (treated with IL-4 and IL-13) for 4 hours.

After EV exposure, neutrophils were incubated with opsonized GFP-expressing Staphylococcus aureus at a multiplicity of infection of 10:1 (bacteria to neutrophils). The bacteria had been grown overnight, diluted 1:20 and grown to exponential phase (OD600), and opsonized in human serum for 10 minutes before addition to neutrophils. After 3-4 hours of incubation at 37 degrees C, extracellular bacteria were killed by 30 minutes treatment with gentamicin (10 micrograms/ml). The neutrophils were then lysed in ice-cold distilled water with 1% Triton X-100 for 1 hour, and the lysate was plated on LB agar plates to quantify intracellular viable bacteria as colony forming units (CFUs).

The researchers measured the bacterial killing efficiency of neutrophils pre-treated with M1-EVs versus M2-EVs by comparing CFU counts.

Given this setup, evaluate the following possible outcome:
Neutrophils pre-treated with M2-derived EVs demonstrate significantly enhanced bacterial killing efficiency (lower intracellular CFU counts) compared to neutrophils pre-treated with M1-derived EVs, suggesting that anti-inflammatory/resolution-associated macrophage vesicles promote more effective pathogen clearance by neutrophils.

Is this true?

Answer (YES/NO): NO